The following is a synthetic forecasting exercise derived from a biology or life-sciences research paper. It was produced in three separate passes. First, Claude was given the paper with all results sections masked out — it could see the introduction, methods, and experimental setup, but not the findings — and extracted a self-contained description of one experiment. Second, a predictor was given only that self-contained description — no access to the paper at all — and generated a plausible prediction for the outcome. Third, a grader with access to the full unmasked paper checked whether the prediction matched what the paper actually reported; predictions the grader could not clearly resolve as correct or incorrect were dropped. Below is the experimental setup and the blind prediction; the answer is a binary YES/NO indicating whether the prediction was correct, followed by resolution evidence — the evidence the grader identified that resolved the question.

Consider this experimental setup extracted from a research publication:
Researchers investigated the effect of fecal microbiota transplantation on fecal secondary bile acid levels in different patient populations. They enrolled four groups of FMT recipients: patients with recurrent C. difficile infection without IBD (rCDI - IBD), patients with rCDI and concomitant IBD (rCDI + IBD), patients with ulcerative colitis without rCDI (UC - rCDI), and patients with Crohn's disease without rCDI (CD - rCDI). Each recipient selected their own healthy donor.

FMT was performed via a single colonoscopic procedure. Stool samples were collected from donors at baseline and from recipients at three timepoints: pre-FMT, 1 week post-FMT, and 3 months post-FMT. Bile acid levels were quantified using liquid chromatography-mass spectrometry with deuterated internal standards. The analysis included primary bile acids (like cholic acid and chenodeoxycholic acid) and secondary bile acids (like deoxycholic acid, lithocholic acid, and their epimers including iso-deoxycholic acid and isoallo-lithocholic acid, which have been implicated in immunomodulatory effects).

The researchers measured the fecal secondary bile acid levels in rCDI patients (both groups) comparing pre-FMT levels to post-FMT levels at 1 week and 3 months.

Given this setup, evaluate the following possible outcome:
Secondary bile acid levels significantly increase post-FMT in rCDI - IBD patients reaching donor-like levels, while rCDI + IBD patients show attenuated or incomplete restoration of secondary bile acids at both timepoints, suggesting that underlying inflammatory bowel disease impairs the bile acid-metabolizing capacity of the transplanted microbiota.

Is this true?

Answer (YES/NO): YES